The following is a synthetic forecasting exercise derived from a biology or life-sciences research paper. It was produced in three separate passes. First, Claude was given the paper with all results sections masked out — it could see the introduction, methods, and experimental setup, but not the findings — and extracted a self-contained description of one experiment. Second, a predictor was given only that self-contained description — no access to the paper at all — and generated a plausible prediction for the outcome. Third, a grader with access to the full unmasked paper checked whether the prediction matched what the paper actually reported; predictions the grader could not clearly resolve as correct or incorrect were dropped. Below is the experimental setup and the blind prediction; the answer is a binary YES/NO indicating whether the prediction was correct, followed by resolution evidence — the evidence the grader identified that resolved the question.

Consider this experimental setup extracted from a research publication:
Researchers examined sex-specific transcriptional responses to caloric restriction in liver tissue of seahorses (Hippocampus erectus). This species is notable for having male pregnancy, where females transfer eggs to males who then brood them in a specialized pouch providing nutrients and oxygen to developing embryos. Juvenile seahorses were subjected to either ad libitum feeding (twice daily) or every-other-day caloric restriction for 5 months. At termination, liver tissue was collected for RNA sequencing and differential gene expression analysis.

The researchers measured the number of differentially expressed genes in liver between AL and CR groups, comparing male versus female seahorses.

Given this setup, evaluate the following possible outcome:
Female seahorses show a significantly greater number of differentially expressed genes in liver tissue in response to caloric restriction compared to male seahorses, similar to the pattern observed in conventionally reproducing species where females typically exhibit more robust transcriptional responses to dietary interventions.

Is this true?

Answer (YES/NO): YES